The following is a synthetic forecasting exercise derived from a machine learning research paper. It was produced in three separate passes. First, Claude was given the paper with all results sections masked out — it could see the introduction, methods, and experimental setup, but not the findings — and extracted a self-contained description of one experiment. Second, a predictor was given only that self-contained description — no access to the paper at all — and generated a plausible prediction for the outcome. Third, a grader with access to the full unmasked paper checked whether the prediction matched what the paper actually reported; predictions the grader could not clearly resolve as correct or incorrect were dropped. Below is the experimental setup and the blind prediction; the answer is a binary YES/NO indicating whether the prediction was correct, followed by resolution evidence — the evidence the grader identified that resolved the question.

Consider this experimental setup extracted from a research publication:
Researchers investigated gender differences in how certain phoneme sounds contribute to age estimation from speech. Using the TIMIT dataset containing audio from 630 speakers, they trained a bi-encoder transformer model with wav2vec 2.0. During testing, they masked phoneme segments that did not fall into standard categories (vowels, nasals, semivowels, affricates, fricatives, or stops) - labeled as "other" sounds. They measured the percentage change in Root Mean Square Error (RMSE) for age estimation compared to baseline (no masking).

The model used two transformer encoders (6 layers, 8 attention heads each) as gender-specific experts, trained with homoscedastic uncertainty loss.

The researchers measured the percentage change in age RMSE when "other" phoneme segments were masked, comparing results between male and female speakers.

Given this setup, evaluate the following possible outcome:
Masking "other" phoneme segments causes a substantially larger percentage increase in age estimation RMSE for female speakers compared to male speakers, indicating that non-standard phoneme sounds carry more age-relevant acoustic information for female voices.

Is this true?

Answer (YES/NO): YES